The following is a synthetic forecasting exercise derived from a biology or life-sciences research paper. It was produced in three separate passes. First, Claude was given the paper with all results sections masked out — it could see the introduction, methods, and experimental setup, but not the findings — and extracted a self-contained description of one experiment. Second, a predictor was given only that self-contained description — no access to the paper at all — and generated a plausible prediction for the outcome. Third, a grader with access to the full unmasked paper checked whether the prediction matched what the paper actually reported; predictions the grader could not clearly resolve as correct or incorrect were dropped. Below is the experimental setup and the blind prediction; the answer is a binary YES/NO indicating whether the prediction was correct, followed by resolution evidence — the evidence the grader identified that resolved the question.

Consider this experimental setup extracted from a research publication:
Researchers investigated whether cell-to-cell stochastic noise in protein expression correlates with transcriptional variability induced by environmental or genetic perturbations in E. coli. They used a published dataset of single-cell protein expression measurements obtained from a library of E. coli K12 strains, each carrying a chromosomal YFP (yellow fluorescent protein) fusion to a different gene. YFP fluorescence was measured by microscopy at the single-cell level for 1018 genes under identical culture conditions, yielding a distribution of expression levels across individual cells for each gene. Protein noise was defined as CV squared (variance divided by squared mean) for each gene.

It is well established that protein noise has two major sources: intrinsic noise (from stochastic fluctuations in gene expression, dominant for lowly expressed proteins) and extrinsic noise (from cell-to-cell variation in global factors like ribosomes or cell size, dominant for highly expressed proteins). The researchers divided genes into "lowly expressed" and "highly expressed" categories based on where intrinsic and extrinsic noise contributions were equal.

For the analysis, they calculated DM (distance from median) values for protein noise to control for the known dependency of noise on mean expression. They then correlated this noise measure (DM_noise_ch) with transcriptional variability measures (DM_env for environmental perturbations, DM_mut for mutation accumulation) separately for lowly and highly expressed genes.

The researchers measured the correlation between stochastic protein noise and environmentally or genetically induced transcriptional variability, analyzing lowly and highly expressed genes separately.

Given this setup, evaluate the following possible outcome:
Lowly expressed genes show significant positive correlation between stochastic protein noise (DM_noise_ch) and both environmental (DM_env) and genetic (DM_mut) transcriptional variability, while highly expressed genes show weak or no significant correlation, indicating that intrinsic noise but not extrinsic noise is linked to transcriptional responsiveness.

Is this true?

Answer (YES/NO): NO